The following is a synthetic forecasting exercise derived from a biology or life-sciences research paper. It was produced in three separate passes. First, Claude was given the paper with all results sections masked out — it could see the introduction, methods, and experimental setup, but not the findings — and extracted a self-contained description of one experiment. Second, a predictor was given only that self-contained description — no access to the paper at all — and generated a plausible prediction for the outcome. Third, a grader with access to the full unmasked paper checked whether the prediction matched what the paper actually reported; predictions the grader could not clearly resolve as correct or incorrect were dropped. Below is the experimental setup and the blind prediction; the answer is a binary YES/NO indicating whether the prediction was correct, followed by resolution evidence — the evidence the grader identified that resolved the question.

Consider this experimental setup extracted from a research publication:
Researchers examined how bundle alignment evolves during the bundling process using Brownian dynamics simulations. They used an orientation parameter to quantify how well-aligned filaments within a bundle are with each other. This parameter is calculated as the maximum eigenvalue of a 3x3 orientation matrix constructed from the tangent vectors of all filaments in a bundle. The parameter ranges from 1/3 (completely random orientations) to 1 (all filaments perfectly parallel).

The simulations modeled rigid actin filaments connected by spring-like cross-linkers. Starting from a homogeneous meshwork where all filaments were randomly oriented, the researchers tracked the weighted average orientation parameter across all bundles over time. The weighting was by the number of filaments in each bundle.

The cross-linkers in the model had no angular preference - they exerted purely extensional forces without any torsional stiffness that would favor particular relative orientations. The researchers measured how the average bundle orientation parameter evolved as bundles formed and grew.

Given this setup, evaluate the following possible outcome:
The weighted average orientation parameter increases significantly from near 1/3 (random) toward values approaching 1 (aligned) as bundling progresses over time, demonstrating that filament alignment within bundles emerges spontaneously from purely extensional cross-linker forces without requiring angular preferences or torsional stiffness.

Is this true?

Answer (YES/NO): YES